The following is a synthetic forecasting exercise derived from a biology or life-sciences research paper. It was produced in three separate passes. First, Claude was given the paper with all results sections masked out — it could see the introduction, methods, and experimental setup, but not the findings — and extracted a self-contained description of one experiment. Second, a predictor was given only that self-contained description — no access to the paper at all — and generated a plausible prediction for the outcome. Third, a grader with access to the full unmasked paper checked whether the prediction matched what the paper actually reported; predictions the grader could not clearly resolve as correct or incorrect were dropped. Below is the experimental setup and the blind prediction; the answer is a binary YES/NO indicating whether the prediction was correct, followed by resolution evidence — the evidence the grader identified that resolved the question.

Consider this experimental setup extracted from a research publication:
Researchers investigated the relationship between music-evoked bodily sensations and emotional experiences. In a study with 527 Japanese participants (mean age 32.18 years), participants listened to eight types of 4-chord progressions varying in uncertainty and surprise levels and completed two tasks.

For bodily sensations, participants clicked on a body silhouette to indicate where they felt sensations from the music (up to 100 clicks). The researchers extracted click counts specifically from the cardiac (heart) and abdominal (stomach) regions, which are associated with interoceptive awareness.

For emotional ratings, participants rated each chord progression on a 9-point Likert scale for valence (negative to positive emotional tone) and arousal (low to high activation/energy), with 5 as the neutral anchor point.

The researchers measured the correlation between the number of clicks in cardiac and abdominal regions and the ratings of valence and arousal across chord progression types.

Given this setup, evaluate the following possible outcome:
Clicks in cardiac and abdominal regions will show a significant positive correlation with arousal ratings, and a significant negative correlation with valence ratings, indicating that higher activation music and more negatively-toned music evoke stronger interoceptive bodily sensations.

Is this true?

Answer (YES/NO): NO